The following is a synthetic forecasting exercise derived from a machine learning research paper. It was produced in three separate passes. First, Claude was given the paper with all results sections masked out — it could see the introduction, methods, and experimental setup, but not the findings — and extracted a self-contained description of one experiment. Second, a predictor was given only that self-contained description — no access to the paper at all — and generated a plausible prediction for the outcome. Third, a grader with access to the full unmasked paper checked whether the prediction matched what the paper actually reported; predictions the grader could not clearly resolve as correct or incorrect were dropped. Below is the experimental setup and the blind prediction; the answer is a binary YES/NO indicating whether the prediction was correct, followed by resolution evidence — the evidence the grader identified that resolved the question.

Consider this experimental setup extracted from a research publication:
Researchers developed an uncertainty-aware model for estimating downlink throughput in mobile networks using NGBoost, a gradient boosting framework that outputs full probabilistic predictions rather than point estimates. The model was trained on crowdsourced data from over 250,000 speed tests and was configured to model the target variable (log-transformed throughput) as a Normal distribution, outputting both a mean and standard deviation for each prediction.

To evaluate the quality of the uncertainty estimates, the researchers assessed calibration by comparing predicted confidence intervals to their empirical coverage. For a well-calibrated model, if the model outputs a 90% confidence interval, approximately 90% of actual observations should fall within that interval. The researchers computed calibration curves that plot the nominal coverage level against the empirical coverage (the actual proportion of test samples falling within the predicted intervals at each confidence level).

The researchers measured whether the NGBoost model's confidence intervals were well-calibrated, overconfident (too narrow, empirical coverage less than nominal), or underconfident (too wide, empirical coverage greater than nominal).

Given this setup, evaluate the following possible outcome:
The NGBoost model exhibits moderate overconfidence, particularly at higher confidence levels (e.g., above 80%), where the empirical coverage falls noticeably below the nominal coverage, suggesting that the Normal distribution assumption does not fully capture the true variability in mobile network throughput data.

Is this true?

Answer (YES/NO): NO